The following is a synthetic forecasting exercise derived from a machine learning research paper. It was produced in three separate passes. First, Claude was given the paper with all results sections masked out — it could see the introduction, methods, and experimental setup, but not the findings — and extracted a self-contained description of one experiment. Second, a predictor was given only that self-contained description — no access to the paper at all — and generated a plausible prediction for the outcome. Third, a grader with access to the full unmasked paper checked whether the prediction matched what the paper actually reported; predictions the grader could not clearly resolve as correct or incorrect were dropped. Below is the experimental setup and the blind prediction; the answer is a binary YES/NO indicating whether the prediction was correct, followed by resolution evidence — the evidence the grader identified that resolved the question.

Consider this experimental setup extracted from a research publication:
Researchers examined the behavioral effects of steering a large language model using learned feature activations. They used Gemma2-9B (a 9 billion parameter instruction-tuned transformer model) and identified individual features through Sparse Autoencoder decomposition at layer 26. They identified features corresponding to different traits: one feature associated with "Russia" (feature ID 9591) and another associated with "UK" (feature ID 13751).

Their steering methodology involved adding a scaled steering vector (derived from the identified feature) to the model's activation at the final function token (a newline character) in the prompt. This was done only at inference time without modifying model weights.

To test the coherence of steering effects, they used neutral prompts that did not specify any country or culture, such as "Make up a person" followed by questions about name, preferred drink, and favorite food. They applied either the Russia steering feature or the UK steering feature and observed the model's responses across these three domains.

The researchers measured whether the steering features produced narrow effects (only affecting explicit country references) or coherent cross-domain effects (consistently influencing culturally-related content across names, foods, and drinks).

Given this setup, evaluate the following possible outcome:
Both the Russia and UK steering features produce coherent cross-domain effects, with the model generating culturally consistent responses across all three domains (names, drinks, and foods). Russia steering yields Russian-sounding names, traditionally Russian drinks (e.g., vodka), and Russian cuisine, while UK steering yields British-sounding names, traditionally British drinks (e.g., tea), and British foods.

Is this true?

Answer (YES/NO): YES